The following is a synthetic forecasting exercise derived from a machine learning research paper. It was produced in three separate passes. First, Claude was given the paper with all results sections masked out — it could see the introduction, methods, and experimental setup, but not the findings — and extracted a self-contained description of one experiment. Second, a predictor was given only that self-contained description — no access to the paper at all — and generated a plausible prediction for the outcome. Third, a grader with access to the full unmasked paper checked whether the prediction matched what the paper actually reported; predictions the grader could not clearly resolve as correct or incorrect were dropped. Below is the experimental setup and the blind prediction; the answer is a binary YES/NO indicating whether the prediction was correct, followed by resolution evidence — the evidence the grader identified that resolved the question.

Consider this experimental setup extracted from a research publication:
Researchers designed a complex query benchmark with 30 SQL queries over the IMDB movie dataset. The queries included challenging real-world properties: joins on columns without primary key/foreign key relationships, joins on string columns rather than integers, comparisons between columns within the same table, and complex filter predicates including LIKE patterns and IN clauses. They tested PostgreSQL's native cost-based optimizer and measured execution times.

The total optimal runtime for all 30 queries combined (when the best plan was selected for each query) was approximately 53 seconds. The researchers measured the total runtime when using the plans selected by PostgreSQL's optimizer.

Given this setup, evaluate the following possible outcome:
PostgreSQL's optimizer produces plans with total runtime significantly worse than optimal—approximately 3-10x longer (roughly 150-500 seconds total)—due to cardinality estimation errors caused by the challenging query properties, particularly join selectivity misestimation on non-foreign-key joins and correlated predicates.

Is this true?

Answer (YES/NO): NO